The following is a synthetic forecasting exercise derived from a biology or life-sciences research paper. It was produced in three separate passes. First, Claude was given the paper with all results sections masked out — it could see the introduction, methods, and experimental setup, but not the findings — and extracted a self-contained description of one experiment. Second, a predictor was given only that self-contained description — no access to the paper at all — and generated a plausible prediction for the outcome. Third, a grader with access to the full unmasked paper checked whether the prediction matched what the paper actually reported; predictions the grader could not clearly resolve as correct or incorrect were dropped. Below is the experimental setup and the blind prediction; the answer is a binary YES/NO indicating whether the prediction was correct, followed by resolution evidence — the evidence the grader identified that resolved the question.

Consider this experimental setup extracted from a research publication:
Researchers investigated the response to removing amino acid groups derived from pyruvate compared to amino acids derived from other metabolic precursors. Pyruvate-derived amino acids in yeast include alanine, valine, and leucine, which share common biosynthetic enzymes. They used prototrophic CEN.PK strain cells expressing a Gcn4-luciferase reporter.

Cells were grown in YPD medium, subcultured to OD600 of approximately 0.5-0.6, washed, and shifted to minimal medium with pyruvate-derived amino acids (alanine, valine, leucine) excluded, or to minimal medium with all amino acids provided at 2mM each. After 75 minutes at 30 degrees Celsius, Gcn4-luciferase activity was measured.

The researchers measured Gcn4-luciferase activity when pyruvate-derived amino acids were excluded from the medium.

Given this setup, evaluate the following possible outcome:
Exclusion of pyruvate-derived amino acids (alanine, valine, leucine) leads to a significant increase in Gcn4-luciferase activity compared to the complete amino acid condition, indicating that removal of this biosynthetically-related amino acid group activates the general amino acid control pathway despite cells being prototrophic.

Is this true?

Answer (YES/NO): YES